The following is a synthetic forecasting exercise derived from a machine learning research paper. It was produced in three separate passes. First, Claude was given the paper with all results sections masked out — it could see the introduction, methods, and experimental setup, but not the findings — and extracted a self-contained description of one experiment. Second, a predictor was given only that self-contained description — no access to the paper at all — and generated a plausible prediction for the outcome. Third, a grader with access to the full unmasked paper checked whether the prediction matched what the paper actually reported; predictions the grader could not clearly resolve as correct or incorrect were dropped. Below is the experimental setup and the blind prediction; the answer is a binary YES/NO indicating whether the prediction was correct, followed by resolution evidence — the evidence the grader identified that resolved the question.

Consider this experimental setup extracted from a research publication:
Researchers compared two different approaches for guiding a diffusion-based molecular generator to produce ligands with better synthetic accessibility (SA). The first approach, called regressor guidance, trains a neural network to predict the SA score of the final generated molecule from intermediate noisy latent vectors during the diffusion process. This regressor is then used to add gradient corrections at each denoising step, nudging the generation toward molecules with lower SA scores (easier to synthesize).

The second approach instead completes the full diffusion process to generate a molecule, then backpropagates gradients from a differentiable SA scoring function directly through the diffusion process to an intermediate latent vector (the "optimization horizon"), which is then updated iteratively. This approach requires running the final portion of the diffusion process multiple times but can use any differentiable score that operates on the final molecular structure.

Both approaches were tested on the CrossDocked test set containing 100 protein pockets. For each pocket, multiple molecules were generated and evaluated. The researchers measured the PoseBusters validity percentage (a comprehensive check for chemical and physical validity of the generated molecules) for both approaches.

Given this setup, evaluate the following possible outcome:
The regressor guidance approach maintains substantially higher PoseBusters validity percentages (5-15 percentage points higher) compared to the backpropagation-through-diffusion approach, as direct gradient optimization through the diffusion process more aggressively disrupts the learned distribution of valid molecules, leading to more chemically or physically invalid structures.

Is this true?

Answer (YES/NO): NO